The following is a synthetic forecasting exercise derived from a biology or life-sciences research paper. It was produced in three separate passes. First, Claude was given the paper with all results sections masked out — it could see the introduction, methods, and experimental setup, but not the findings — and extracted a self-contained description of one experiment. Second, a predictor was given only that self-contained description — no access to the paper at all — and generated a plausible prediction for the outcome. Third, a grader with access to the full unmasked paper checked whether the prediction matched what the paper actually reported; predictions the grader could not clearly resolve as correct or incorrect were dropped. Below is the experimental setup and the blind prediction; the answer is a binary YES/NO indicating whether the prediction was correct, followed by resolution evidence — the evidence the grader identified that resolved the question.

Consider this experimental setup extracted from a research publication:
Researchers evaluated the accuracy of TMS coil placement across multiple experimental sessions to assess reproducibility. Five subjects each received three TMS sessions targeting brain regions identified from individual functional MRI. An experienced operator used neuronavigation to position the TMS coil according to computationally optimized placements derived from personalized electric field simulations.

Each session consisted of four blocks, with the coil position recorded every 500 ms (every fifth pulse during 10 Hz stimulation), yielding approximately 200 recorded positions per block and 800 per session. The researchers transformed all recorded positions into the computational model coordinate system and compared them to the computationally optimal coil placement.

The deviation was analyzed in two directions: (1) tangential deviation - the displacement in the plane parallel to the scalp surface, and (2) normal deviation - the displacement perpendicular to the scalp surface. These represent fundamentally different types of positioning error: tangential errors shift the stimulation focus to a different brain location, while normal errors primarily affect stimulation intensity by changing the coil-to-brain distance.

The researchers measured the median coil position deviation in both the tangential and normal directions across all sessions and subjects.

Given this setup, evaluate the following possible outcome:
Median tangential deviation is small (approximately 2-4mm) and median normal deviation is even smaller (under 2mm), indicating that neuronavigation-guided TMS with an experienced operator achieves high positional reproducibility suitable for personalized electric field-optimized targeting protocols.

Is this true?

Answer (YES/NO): YES